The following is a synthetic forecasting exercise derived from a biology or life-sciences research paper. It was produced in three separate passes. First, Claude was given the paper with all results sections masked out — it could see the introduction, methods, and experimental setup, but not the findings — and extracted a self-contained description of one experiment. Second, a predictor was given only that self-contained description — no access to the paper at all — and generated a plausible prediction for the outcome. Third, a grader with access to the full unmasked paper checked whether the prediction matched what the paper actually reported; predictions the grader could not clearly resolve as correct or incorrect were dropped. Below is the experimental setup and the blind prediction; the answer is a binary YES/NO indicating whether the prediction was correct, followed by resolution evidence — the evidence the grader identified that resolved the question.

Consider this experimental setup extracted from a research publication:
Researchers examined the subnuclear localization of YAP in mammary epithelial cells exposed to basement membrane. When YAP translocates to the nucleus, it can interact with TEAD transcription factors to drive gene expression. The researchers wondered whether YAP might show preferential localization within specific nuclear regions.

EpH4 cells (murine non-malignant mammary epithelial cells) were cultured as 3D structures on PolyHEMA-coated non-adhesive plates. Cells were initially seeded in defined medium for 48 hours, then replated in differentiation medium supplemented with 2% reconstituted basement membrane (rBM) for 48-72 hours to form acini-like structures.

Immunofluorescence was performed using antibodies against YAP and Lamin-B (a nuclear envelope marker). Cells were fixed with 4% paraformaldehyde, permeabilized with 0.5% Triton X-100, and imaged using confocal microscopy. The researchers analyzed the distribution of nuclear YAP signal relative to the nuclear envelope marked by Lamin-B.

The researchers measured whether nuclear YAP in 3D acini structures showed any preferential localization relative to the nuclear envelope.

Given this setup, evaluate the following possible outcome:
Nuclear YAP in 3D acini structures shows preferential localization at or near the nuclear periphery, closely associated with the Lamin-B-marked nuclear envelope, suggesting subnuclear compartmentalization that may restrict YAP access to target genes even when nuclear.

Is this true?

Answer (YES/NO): YES